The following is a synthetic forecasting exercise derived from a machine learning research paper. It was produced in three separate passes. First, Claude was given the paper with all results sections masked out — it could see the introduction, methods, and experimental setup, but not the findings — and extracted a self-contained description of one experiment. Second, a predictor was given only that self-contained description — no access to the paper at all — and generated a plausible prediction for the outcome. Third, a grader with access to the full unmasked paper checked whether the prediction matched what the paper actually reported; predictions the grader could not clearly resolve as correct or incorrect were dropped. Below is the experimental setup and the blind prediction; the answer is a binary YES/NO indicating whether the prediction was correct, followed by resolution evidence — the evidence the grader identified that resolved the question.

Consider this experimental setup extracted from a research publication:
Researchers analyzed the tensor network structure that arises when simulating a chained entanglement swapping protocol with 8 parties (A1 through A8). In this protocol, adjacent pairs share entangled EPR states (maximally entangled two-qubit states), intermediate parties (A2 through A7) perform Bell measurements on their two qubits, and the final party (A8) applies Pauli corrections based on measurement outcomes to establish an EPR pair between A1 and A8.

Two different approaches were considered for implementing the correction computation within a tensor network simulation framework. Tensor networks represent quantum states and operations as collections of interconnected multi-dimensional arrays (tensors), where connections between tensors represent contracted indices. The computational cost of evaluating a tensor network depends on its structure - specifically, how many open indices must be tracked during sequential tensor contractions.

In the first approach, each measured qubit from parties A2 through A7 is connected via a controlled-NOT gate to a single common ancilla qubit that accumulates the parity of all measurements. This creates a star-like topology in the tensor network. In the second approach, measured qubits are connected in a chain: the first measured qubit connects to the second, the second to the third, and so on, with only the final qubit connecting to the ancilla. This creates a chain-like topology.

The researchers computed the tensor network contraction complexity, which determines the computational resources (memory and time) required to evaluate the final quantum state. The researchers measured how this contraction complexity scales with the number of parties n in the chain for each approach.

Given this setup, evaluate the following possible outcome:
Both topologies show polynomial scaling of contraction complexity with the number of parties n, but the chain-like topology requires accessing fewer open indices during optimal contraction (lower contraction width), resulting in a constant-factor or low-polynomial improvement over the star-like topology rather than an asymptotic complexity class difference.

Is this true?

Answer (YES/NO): NO